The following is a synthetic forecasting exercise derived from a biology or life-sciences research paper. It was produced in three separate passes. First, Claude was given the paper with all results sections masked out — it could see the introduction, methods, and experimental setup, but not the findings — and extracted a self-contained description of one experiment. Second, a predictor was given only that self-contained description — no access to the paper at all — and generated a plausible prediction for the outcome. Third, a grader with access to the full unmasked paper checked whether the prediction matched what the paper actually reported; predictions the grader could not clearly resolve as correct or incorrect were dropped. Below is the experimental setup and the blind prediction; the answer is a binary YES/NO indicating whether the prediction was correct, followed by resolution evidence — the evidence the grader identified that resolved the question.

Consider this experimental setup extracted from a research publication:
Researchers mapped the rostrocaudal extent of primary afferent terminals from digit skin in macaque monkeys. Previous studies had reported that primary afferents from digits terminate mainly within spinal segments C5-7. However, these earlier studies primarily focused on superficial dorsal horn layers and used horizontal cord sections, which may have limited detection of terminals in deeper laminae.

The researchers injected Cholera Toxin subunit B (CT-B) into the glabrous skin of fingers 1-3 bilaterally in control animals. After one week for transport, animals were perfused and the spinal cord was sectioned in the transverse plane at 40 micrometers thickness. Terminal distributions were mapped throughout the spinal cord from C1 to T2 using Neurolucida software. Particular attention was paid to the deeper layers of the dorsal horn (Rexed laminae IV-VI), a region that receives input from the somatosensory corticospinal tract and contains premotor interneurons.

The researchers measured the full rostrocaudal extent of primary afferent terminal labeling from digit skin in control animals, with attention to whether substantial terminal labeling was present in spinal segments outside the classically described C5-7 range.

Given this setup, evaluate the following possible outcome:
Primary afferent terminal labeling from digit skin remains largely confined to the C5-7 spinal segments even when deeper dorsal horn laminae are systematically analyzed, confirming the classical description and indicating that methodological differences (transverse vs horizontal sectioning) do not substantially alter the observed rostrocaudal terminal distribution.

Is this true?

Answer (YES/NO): NO